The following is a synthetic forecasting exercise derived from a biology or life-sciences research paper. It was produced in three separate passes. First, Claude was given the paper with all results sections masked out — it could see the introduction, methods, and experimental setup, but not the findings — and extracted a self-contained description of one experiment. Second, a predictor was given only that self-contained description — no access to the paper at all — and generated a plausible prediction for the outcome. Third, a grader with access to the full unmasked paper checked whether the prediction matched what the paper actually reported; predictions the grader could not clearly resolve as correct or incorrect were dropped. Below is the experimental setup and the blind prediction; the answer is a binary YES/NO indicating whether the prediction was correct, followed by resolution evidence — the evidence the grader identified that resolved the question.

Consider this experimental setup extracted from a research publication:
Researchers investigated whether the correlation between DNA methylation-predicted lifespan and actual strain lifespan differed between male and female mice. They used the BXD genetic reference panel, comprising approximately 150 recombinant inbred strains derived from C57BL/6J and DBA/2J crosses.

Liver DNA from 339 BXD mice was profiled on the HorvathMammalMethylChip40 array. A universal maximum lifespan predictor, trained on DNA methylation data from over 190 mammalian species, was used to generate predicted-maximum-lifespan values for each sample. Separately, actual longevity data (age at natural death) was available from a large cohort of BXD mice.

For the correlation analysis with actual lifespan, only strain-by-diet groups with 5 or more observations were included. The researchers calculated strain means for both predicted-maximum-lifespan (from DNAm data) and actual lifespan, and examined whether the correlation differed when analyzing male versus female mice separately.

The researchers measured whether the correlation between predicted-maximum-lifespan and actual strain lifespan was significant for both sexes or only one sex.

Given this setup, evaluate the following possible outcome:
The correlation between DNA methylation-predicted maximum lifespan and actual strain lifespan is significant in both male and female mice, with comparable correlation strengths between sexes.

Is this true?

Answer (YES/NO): NO